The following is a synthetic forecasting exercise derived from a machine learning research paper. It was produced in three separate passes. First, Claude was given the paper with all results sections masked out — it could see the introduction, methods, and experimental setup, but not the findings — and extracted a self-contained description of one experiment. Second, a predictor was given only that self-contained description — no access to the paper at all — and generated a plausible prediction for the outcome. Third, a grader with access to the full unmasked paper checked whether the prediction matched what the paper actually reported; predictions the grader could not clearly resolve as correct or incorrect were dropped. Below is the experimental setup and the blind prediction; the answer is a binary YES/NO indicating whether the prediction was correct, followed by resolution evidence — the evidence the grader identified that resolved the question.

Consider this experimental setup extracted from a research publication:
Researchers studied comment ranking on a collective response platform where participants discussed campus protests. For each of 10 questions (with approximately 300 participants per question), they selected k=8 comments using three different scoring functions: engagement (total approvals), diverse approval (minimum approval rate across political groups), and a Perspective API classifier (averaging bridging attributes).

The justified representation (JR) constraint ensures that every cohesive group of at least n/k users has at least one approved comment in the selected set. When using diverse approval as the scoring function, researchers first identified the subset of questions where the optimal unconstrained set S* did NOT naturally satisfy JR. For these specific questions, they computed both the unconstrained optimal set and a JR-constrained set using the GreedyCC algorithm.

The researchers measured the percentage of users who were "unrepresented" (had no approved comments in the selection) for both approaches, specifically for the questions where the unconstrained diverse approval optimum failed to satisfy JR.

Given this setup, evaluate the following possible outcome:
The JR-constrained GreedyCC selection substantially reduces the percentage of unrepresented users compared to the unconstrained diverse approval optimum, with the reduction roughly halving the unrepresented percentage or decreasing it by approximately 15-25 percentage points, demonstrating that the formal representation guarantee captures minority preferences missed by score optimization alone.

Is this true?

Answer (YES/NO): YES